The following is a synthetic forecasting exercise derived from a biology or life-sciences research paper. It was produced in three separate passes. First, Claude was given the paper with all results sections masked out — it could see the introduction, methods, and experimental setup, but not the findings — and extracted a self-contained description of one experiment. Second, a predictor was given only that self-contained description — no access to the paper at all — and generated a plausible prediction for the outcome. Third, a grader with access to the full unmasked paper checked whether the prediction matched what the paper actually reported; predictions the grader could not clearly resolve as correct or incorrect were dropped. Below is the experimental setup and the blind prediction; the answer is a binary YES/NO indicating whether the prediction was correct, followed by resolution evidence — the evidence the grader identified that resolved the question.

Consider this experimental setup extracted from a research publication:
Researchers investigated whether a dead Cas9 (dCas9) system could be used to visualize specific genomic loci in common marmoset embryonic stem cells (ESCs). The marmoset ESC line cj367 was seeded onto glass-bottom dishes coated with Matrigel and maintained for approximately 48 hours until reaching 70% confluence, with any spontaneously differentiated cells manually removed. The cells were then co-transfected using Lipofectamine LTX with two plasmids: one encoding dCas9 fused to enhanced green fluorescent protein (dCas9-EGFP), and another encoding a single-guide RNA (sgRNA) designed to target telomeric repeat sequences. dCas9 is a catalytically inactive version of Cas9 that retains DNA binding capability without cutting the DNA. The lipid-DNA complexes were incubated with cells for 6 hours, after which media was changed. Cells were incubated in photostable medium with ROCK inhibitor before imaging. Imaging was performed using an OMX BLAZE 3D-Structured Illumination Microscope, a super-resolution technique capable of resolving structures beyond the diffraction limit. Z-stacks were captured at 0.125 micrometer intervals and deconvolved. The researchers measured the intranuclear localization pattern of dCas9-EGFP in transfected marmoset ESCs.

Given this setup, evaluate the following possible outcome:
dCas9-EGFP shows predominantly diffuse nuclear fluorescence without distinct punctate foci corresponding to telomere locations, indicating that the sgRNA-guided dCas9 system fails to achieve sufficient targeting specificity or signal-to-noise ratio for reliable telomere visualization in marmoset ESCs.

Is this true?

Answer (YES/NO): NO